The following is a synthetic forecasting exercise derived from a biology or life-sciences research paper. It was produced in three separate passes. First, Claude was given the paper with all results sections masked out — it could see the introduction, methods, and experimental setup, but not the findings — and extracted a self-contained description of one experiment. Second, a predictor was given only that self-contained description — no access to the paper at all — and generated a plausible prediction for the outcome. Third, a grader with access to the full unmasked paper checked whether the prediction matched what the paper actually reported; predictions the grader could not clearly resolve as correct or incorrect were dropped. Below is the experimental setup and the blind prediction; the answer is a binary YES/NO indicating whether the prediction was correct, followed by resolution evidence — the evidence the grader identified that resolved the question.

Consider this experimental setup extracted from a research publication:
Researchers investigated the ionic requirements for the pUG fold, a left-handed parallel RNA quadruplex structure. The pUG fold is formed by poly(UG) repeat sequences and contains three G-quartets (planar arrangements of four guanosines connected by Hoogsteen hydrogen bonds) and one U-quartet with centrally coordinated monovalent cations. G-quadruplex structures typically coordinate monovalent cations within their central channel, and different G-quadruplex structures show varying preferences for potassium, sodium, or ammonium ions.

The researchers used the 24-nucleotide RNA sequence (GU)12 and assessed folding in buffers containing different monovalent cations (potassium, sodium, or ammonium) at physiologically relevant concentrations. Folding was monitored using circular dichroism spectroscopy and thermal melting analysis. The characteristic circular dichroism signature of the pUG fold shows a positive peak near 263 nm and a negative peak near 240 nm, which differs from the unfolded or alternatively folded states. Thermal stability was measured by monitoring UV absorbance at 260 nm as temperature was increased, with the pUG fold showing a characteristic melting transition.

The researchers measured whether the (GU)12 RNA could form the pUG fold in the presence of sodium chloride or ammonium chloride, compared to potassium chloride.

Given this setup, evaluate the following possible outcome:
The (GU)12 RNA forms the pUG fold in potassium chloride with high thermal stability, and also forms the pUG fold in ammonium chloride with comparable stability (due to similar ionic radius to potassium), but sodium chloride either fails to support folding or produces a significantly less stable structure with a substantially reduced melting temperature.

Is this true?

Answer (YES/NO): NO